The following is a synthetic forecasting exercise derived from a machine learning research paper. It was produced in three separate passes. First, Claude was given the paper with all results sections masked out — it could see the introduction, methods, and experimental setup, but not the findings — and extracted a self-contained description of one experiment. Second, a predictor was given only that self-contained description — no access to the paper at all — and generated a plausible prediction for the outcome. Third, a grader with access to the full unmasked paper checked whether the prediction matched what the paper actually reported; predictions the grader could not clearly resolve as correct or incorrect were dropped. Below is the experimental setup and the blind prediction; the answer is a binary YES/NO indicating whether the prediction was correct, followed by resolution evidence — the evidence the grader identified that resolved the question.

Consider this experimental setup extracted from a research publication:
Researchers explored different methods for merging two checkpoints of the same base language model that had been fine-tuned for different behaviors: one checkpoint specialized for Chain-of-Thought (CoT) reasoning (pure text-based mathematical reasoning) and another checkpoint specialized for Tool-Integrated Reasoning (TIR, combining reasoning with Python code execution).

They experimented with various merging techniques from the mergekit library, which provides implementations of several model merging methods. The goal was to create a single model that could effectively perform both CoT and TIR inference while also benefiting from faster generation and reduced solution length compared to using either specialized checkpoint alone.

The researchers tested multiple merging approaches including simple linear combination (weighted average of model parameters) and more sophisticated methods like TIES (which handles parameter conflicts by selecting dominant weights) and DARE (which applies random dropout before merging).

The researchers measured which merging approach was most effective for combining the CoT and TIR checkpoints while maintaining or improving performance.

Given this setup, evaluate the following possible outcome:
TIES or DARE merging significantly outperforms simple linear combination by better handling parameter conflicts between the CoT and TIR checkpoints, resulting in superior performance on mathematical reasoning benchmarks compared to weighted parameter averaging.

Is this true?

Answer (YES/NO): NO